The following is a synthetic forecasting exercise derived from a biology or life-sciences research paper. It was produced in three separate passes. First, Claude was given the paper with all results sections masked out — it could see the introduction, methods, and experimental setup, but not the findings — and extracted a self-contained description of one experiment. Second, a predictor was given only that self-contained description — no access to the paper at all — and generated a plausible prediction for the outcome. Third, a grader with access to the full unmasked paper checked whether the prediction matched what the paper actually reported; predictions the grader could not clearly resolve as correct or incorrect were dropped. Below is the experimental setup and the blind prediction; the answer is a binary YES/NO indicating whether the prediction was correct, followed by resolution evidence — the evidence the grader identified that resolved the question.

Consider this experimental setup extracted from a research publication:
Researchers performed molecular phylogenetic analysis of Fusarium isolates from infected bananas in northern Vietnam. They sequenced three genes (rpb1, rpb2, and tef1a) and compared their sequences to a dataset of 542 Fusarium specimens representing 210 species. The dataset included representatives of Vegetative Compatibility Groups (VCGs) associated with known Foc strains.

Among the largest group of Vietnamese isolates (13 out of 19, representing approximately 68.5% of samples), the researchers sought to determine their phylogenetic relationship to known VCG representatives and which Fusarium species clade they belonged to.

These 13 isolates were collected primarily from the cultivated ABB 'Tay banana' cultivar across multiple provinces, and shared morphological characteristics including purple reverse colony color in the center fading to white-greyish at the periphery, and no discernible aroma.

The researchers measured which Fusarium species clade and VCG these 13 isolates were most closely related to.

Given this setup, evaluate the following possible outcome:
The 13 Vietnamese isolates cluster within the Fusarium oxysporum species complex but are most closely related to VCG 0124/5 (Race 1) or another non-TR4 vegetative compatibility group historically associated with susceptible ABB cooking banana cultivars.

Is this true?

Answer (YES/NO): YES